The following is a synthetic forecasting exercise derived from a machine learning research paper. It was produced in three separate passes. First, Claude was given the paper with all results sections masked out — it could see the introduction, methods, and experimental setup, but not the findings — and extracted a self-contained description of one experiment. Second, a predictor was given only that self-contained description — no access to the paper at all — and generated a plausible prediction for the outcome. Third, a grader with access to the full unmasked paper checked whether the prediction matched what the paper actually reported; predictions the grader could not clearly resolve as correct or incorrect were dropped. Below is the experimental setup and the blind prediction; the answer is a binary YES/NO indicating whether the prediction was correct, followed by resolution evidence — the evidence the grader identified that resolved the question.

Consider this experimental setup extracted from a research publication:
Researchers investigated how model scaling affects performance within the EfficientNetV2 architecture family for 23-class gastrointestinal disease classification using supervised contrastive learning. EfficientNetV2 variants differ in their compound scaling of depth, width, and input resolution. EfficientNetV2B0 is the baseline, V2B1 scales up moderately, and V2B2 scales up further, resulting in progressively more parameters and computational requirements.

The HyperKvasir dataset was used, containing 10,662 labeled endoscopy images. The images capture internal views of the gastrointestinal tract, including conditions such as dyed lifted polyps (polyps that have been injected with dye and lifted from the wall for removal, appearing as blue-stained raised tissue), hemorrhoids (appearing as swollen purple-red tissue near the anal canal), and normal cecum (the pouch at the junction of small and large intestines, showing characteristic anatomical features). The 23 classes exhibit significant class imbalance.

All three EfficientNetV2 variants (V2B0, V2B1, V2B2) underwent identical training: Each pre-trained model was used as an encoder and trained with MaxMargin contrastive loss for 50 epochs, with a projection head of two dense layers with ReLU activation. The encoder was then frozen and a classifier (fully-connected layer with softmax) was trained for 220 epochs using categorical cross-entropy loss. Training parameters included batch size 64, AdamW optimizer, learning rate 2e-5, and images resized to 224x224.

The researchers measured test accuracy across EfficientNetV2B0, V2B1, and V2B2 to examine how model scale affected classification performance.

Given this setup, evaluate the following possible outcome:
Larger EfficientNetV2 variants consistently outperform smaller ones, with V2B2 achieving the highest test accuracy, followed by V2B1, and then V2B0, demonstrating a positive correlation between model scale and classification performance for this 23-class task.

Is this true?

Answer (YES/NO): NO